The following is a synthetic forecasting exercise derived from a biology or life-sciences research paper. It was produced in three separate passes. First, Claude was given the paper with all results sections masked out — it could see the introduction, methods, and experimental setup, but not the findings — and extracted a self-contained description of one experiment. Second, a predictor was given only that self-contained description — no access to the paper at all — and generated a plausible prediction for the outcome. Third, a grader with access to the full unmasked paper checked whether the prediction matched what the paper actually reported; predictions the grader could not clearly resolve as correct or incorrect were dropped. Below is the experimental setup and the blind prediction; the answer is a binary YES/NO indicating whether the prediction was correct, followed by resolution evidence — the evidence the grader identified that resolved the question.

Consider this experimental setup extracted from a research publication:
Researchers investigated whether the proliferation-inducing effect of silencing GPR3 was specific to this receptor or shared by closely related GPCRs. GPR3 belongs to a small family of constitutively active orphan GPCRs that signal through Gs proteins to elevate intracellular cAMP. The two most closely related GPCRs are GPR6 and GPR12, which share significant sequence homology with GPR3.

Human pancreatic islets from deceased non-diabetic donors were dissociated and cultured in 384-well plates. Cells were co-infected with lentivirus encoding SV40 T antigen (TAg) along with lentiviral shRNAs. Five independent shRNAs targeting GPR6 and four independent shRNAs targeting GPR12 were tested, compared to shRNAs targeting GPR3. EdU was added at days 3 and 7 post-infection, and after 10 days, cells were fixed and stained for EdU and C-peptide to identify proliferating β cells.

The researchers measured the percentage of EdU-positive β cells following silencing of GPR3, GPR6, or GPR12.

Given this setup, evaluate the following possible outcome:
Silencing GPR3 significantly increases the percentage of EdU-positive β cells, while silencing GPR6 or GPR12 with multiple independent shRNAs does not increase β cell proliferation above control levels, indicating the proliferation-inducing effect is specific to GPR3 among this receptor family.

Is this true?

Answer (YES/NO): YES